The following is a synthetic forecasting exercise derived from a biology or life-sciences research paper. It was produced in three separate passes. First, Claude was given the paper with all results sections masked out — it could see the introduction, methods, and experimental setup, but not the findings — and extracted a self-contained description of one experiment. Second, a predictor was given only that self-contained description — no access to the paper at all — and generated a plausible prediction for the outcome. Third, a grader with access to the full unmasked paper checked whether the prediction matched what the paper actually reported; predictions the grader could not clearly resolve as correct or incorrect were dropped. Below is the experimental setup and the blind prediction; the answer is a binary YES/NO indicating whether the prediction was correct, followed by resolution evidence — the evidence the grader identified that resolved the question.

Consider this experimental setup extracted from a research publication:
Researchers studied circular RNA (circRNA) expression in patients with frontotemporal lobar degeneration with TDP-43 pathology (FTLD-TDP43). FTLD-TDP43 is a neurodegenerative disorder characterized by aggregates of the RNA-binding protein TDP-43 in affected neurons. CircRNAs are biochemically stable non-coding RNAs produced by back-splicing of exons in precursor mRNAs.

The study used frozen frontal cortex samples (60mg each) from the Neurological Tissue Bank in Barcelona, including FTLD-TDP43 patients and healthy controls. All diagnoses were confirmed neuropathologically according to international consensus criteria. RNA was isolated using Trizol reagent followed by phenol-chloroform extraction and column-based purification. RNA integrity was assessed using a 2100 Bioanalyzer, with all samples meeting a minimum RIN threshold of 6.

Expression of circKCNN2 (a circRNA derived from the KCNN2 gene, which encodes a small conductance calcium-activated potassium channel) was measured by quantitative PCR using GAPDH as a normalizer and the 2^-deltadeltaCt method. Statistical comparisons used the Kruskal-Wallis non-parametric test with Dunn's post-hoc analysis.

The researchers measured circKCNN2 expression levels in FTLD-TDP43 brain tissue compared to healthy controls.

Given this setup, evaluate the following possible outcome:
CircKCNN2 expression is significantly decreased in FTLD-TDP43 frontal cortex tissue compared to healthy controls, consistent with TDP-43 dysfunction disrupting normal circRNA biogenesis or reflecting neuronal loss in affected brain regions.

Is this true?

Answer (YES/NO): YES